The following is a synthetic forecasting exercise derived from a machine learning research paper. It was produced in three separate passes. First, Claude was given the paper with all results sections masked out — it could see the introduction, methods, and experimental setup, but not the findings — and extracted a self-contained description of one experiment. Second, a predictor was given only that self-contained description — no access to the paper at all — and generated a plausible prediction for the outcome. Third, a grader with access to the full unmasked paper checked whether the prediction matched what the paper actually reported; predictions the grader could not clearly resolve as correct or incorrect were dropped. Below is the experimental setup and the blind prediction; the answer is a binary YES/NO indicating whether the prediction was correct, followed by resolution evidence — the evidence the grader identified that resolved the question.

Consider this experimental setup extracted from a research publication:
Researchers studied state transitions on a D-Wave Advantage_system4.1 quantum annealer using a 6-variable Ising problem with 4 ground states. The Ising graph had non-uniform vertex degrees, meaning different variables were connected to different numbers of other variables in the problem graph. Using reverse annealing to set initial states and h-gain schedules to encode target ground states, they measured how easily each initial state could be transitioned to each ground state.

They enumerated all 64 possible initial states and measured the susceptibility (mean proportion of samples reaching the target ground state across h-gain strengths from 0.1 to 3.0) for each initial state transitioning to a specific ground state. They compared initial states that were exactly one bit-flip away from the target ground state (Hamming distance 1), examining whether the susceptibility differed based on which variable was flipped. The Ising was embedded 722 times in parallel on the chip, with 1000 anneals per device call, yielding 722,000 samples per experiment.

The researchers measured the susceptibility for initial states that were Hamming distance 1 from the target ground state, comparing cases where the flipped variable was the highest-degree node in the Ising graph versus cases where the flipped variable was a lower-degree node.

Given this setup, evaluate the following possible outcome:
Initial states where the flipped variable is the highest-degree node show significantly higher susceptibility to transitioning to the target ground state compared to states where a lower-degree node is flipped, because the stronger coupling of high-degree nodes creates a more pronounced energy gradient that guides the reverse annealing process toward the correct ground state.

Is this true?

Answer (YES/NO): YES